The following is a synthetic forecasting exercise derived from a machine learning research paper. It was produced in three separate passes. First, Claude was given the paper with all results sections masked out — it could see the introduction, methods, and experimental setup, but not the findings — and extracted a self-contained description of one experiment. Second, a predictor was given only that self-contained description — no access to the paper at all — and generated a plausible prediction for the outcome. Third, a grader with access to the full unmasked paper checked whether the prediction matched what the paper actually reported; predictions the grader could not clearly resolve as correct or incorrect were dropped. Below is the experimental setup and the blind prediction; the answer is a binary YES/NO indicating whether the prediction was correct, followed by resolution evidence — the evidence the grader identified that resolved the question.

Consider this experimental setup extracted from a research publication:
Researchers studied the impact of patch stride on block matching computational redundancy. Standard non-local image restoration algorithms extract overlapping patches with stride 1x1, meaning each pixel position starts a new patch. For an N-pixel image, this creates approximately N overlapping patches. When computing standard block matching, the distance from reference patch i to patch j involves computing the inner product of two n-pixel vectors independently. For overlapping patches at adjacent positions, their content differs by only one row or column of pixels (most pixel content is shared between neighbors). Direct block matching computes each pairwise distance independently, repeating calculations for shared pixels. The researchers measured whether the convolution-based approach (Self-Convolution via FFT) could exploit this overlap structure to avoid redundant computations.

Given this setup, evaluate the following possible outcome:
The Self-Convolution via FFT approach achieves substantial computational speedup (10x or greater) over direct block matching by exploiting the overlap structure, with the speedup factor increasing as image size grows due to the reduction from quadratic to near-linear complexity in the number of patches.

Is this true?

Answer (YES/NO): NO